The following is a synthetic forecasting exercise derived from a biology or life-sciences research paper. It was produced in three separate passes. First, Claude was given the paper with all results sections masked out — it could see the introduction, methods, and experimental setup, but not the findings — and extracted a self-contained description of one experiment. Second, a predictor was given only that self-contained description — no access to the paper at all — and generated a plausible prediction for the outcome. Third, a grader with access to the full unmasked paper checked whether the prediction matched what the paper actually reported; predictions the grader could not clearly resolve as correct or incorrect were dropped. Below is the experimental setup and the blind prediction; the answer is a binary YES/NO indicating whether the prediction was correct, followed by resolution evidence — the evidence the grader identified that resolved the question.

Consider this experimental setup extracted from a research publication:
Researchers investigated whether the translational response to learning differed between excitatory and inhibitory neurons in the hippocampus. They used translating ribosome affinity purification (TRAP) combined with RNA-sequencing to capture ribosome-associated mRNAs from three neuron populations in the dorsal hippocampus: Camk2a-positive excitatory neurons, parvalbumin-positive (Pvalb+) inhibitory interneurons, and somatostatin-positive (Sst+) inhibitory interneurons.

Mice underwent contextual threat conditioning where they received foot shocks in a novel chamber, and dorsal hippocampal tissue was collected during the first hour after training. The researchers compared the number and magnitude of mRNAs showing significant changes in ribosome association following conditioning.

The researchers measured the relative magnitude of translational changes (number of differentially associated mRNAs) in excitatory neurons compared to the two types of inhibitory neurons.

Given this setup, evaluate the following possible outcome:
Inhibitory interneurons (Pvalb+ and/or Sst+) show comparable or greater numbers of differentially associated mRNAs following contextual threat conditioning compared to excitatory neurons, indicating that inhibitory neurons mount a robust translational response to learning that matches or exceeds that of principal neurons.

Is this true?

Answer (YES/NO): YES